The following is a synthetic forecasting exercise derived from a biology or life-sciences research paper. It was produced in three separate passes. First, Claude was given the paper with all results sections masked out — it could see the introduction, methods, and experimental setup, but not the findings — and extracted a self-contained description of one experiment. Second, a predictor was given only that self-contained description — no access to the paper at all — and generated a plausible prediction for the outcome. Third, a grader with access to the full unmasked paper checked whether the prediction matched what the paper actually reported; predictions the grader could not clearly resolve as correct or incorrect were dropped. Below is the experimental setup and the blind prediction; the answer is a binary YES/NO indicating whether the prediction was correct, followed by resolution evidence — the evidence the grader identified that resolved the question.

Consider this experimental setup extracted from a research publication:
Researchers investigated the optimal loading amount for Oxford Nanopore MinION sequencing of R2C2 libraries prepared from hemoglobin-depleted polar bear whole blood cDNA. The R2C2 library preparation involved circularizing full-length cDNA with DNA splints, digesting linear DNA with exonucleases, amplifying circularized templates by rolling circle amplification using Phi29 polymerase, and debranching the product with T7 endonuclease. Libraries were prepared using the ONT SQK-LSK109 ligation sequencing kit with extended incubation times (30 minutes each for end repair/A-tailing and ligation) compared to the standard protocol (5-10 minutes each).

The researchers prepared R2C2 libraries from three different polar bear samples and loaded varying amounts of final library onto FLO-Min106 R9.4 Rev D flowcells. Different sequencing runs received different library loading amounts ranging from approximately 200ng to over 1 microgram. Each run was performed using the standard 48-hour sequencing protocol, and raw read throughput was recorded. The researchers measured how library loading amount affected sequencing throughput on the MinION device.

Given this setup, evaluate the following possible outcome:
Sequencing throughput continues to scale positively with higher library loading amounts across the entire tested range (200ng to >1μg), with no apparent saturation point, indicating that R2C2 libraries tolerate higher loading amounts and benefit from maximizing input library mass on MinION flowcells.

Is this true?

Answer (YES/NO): NO